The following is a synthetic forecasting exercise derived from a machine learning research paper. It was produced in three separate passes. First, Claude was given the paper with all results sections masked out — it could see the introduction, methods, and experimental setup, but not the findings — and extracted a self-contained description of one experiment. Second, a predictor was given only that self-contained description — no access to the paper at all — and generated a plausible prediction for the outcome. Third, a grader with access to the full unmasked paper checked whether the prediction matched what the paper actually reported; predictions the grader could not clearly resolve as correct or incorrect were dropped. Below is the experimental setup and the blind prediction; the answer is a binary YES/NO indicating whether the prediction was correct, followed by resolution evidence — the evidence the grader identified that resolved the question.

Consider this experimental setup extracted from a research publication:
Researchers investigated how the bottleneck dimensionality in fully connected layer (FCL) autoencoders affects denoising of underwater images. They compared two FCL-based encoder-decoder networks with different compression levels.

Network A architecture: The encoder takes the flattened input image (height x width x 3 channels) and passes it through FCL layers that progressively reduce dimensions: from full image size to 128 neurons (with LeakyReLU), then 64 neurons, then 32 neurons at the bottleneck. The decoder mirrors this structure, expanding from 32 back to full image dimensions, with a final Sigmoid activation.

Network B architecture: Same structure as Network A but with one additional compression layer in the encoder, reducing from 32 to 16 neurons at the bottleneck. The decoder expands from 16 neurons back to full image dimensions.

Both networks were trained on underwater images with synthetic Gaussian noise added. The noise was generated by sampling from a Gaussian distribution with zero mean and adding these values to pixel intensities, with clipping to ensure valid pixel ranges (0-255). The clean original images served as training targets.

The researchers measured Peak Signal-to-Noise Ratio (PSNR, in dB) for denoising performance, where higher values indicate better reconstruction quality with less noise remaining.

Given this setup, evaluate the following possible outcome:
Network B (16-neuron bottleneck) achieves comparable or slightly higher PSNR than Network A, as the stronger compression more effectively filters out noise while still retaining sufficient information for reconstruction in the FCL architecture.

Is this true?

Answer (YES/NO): NO